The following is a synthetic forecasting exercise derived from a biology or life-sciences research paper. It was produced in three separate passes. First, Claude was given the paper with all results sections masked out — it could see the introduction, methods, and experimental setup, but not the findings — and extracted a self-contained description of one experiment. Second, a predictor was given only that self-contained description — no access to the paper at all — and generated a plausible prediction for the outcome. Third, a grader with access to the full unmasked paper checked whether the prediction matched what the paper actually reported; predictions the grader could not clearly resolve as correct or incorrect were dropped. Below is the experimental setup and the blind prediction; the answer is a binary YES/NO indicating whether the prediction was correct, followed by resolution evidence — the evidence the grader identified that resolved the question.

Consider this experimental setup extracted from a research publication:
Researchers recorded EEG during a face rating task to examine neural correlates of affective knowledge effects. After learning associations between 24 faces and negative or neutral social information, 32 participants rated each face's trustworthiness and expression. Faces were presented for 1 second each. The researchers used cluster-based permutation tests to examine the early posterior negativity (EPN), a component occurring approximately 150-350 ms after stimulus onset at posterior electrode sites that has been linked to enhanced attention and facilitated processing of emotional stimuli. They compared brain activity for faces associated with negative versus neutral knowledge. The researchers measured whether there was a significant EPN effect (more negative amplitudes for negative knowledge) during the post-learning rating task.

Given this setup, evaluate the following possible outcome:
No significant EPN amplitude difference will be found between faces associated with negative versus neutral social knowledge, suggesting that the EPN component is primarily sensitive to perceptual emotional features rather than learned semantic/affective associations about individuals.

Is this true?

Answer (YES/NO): NO